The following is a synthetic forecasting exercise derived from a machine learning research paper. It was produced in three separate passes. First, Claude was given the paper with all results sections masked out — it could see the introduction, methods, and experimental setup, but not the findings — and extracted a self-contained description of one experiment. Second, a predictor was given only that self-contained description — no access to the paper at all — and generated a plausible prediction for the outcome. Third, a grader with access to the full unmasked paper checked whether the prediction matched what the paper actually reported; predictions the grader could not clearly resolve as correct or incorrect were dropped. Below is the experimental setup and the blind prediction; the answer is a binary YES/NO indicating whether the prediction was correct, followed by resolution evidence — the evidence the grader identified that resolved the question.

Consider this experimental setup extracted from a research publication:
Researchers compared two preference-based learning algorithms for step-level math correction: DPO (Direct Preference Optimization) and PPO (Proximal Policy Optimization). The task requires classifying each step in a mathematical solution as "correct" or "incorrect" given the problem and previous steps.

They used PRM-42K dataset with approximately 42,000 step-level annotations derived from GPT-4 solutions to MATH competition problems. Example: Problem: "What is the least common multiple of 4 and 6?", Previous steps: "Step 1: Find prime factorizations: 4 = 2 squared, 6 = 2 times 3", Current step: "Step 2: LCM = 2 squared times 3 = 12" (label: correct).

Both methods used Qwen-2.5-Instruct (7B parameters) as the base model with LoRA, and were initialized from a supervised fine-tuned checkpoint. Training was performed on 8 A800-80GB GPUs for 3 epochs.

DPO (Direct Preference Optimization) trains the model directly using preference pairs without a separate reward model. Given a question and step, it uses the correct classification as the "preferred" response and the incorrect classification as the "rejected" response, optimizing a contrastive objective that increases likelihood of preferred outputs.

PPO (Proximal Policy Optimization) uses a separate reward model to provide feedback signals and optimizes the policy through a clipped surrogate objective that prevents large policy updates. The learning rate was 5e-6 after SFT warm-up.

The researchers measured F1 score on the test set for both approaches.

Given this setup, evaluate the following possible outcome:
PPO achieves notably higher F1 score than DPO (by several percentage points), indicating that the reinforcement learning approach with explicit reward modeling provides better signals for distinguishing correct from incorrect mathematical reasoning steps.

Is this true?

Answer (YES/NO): NO